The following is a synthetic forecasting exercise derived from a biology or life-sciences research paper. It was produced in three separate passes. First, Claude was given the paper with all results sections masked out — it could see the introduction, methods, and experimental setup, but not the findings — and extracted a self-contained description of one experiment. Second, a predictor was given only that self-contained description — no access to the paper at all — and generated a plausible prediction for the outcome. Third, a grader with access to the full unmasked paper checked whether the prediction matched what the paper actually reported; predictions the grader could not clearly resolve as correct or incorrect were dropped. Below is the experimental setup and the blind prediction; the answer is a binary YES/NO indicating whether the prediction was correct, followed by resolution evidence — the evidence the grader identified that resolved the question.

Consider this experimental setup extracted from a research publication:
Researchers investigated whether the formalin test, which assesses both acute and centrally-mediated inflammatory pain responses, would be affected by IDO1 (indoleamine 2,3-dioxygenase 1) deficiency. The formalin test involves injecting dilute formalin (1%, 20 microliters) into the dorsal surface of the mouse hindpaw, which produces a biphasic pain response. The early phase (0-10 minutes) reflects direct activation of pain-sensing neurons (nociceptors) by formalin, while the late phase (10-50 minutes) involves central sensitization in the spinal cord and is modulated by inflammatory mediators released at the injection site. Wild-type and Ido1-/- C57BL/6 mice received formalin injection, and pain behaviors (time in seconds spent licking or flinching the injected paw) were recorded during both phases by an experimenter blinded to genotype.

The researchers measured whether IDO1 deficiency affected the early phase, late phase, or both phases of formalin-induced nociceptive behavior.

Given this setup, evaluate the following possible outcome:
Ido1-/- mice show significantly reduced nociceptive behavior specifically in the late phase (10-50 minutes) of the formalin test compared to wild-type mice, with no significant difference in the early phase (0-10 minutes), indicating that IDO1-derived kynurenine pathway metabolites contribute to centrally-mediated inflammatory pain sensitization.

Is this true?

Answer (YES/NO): NO